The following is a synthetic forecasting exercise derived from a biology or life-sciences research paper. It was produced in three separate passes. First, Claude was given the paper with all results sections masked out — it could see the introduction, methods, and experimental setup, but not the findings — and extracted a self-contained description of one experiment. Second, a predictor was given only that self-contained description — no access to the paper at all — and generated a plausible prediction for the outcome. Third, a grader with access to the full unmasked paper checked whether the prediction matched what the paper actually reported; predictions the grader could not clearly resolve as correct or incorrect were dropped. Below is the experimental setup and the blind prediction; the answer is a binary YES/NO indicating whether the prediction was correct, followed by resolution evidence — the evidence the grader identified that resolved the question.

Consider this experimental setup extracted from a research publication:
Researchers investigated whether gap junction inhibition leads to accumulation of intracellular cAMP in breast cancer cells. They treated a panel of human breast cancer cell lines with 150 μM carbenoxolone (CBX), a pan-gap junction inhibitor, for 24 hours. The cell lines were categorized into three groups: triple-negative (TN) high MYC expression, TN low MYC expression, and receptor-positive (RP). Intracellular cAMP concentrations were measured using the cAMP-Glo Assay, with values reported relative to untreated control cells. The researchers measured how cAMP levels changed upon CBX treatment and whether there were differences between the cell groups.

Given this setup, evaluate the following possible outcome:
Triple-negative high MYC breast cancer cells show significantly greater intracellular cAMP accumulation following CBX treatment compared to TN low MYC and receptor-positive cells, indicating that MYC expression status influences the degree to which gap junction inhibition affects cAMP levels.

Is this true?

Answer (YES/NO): YES